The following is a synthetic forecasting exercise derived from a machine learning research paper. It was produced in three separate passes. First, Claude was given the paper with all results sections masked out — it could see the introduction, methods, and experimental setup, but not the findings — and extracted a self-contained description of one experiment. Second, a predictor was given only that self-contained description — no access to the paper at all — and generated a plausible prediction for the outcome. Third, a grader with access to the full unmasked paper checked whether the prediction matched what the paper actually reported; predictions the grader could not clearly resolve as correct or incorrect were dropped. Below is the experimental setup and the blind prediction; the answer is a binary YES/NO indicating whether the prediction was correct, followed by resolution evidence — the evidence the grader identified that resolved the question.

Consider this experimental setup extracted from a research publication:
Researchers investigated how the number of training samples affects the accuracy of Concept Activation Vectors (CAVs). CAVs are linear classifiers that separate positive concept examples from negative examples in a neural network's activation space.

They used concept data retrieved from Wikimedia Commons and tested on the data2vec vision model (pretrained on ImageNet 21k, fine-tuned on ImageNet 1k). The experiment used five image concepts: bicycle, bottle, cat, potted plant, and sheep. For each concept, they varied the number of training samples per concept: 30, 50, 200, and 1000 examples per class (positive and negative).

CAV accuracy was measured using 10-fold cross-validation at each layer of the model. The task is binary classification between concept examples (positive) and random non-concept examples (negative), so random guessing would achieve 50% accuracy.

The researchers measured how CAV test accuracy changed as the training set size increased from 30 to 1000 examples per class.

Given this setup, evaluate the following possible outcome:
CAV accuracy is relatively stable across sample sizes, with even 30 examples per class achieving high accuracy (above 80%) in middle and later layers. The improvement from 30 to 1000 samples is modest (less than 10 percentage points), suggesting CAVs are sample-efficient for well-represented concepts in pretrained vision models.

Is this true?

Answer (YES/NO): NO